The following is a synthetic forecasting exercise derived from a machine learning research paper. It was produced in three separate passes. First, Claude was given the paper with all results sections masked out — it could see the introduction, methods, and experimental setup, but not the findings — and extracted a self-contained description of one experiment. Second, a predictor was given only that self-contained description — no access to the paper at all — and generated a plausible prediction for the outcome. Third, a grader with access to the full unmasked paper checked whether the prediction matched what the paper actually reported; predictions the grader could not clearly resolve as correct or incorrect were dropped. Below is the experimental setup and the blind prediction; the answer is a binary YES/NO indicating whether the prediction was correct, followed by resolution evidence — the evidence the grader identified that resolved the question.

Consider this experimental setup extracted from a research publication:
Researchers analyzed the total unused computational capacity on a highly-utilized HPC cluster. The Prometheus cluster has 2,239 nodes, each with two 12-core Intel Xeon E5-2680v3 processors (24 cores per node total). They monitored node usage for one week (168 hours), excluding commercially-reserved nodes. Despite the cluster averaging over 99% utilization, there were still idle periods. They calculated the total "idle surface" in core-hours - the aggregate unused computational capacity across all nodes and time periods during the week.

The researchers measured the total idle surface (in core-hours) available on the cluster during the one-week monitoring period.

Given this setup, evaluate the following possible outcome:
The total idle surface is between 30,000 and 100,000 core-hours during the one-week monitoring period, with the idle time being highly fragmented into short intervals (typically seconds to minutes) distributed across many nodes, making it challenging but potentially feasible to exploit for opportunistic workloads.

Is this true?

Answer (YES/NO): YES